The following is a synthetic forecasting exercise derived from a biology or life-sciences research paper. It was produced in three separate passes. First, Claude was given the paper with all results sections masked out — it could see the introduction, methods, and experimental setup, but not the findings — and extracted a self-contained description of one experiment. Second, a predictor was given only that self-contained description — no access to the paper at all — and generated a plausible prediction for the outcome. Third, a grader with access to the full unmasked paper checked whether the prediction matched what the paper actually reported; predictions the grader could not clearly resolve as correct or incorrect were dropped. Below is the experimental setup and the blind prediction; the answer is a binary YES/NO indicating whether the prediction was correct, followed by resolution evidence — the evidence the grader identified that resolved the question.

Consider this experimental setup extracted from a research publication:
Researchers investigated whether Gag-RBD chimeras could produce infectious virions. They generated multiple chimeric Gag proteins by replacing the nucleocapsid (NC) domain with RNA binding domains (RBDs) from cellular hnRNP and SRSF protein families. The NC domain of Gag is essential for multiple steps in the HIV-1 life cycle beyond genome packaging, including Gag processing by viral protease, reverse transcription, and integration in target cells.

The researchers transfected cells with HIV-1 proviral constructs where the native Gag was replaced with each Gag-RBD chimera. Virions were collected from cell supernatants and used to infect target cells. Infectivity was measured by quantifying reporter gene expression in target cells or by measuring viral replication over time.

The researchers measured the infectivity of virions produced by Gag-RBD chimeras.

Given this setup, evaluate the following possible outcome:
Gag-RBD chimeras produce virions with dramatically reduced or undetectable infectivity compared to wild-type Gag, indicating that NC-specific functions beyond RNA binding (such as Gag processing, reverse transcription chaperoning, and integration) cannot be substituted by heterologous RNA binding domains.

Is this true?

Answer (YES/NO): YES